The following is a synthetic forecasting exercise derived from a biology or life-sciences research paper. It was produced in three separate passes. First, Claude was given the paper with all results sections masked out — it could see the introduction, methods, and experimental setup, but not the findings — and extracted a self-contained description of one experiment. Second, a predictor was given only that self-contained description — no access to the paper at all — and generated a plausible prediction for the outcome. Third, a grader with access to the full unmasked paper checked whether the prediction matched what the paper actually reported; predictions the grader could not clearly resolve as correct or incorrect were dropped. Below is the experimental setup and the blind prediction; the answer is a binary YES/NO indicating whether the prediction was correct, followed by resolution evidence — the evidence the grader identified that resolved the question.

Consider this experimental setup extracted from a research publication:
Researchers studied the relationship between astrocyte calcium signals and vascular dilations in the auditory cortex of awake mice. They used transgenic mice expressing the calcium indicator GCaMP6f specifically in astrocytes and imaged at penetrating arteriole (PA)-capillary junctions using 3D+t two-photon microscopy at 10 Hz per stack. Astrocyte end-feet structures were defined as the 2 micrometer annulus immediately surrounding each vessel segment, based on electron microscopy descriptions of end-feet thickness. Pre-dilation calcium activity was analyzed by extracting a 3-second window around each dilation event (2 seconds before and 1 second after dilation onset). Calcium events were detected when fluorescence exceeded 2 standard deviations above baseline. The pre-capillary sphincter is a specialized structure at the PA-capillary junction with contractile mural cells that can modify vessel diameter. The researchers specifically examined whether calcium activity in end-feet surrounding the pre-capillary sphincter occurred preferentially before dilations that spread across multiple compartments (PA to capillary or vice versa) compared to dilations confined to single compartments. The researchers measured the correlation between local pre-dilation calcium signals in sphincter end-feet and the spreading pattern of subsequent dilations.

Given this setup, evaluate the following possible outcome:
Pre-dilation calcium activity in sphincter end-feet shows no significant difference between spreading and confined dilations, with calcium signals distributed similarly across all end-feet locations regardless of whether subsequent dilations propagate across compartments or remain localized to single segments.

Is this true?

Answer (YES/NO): NO